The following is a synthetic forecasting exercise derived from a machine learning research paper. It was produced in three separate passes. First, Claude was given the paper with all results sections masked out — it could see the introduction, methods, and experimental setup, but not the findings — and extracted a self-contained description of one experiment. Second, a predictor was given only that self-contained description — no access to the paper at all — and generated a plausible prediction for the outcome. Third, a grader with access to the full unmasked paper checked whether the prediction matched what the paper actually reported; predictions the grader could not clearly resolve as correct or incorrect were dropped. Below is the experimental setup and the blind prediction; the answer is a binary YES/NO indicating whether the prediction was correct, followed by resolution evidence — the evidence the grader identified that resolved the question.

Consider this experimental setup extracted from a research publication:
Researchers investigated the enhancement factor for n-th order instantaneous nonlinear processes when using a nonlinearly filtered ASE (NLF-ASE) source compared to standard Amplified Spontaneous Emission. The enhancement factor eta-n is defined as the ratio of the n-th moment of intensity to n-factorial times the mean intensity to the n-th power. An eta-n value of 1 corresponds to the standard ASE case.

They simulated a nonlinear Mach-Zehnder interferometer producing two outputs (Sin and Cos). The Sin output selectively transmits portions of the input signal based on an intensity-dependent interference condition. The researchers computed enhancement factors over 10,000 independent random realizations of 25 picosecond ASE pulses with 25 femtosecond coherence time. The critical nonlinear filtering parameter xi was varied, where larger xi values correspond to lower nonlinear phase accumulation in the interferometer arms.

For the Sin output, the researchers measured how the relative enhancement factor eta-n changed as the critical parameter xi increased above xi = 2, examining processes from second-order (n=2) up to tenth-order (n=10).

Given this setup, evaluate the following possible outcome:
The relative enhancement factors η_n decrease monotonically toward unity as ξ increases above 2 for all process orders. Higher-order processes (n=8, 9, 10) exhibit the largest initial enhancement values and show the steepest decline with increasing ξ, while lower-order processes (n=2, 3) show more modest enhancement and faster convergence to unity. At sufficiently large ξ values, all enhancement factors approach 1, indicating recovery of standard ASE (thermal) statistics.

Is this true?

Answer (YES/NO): NO